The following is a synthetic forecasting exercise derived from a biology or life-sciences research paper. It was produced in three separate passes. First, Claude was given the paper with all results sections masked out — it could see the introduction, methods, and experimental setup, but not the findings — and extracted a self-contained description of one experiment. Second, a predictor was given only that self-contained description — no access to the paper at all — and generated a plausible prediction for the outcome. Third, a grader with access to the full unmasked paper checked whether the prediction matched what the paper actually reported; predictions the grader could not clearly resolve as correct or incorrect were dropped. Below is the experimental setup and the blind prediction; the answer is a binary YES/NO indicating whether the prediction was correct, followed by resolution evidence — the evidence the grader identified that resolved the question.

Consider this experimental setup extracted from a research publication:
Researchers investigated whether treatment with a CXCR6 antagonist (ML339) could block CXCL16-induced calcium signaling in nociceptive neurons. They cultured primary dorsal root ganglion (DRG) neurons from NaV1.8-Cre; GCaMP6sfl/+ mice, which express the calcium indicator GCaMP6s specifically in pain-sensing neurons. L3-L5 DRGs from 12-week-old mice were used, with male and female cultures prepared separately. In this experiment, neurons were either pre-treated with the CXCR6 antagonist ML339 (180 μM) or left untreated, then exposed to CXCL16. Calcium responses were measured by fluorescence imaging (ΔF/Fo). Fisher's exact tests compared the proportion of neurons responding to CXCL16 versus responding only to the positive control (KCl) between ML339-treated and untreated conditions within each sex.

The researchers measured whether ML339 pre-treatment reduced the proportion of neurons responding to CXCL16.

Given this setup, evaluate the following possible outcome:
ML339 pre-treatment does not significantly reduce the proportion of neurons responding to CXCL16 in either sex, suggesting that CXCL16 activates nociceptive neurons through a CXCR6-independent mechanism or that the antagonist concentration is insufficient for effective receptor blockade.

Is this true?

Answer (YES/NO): NO